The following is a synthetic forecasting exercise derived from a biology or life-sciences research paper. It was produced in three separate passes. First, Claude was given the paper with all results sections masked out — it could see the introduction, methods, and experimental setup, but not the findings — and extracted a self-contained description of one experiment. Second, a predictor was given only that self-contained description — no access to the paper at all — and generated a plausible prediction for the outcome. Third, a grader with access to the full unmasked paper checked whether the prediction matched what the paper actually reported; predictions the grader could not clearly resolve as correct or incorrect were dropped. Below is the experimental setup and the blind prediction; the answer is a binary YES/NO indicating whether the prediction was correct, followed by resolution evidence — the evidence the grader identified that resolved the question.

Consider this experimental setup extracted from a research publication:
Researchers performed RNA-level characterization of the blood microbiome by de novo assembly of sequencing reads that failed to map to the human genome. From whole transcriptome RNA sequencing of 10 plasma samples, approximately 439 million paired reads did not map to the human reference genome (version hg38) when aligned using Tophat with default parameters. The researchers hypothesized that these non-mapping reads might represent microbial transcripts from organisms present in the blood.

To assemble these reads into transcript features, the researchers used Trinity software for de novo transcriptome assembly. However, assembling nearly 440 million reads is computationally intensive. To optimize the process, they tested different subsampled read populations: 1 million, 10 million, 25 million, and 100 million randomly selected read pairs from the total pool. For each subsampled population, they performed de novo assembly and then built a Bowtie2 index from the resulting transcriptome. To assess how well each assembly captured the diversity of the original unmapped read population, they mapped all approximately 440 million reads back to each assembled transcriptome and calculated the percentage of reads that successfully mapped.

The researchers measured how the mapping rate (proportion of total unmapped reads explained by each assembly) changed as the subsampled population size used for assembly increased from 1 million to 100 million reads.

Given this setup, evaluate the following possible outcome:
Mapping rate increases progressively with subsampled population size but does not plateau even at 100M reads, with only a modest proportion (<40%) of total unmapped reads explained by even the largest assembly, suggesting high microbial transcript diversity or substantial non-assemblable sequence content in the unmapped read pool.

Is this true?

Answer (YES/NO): NO